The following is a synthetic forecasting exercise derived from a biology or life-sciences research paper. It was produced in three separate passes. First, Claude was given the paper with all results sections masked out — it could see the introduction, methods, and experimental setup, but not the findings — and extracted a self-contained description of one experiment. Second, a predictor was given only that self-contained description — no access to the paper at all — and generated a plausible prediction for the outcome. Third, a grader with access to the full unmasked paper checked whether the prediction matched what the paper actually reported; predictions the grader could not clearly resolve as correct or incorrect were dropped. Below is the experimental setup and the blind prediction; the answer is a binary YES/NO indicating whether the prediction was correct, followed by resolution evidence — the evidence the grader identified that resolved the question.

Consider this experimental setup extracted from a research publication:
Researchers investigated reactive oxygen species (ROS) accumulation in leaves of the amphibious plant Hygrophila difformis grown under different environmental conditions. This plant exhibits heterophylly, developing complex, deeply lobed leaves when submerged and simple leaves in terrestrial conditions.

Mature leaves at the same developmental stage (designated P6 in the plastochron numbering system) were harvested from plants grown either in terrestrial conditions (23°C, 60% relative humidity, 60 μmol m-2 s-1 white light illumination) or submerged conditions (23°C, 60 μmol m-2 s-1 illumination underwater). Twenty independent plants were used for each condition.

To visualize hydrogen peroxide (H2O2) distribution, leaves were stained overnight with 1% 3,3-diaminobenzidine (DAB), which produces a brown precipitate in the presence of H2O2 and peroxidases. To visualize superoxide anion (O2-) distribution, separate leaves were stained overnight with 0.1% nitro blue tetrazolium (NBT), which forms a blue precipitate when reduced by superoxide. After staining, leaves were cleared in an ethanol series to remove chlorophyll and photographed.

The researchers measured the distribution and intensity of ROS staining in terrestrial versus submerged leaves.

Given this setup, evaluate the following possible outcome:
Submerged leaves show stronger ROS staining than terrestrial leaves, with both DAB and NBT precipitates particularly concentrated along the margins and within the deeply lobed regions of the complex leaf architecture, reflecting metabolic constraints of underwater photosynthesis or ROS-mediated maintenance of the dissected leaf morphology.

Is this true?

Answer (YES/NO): NO